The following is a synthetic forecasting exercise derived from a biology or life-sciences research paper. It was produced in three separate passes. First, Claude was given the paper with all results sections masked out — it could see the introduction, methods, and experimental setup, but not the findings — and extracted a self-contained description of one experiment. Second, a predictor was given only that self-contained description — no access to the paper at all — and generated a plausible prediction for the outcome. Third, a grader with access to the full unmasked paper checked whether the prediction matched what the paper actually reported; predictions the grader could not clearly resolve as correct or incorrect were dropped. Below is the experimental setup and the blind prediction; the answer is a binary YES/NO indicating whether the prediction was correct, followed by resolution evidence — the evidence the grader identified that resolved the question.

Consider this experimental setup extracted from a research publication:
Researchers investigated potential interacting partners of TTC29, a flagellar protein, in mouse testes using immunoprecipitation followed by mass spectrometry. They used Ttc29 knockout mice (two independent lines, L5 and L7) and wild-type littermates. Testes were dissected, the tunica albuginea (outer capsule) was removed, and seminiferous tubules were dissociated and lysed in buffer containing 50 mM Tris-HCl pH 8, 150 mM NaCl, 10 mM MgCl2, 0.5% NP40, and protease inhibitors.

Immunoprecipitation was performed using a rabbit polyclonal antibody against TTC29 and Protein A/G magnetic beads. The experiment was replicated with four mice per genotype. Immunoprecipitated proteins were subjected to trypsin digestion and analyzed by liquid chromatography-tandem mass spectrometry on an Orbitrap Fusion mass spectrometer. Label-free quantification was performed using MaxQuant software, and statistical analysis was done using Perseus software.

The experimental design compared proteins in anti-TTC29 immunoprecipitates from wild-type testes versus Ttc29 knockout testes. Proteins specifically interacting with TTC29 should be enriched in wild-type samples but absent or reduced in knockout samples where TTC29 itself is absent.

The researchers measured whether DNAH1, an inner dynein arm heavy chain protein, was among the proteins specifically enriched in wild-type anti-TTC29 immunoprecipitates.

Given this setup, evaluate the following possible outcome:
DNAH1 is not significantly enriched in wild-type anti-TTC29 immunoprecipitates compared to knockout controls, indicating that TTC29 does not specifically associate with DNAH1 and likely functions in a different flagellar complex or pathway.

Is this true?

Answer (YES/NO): NO